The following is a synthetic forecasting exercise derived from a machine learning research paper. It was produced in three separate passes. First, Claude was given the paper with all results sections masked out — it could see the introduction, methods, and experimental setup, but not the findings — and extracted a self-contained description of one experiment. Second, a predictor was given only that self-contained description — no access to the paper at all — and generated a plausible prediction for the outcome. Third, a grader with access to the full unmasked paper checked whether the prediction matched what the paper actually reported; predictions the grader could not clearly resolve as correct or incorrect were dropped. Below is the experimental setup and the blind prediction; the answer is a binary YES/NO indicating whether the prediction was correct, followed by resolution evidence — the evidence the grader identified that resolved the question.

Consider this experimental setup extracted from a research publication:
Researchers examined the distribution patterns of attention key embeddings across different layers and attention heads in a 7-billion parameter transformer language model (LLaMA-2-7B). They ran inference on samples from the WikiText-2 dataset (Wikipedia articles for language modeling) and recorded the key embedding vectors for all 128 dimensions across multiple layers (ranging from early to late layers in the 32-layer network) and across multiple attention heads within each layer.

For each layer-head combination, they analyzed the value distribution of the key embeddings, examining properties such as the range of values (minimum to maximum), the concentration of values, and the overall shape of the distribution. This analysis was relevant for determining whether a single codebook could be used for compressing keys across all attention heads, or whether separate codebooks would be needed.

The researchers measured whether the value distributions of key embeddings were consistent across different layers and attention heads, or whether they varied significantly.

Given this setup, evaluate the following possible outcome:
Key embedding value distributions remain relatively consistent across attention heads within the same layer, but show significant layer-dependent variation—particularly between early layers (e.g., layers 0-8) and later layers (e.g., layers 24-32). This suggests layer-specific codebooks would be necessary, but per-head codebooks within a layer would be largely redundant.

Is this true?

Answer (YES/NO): NO